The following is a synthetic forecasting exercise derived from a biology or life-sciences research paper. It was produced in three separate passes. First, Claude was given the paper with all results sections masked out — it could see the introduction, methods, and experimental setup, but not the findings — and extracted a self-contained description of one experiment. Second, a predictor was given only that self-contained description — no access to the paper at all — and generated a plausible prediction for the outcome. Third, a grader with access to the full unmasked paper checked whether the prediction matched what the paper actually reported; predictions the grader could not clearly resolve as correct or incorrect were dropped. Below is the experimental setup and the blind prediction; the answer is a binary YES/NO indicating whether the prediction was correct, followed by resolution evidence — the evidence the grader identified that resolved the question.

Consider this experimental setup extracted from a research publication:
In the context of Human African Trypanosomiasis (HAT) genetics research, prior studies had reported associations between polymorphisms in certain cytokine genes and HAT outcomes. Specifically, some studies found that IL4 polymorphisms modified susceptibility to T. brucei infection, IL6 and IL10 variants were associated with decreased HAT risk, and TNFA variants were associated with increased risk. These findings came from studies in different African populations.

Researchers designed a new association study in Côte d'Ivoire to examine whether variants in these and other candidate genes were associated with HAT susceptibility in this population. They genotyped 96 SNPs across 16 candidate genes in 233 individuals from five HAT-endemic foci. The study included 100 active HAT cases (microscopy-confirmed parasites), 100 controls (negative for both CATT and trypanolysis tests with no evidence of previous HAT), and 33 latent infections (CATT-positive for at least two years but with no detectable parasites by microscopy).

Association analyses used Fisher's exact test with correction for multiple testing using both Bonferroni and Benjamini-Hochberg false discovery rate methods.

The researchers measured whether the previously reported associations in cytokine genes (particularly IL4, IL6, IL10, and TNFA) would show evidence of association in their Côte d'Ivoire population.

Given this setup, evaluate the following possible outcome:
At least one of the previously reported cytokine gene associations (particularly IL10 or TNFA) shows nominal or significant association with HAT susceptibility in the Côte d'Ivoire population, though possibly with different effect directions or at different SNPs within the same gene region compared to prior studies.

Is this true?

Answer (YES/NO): YES